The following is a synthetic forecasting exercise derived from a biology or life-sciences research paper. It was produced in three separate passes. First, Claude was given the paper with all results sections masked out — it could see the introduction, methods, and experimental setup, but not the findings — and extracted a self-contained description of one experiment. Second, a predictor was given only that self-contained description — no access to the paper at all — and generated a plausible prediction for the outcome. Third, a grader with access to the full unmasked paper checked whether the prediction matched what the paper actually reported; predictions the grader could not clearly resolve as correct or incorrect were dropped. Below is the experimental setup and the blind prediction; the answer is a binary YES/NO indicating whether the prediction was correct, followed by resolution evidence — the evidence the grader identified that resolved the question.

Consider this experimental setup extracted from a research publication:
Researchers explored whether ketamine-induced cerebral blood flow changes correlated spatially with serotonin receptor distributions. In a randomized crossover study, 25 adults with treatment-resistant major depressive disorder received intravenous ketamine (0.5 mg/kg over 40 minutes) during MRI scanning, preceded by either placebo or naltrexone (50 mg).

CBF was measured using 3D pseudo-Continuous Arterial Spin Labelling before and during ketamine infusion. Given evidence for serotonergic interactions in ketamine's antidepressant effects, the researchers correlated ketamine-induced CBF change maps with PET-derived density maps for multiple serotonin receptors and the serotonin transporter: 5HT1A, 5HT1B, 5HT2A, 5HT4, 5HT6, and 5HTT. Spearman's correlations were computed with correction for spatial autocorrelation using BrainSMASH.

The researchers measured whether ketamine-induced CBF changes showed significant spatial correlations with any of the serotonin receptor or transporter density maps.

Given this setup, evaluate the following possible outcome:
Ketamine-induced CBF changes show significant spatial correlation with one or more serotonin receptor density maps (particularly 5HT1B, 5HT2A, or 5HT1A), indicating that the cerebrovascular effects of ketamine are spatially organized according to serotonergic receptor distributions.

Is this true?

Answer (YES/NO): YES